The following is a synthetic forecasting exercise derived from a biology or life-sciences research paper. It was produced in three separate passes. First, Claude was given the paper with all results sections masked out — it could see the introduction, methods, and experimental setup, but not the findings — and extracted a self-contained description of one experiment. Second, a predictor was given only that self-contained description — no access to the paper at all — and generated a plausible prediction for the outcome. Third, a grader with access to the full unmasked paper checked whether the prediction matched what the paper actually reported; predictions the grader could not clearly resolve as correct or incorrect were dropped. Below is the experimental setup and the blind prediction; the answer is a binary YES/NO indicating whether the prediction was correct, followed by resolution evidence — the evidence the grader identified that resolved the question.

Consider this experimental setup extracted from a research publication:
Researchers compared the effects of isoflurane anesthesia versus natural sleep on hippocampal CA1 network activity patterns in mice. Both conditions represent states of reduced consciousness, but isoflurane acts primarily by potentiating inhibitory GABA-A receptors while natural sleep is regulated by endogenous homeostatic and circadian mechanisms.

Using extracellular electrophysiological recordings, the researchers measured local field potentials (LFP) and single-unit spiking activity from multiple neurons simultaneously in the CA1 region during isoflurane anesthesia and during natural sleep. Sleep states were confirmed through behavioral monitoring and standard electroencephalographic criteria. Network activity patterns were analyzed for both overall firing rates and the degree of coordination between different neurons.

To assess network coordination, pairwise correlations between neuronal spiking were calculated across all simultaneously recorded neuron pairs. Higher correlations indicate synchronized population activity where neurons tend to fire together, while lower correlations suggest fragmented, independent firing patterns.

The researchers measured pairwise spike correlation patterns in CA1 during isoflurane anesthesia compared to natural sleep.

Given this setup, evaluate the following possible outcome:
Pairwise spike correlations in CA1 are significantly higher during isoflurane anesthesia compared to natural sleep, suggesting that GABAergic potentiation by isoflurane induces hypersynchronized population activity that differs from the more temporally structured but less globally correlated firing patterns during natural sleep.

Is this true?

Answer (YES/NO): NO